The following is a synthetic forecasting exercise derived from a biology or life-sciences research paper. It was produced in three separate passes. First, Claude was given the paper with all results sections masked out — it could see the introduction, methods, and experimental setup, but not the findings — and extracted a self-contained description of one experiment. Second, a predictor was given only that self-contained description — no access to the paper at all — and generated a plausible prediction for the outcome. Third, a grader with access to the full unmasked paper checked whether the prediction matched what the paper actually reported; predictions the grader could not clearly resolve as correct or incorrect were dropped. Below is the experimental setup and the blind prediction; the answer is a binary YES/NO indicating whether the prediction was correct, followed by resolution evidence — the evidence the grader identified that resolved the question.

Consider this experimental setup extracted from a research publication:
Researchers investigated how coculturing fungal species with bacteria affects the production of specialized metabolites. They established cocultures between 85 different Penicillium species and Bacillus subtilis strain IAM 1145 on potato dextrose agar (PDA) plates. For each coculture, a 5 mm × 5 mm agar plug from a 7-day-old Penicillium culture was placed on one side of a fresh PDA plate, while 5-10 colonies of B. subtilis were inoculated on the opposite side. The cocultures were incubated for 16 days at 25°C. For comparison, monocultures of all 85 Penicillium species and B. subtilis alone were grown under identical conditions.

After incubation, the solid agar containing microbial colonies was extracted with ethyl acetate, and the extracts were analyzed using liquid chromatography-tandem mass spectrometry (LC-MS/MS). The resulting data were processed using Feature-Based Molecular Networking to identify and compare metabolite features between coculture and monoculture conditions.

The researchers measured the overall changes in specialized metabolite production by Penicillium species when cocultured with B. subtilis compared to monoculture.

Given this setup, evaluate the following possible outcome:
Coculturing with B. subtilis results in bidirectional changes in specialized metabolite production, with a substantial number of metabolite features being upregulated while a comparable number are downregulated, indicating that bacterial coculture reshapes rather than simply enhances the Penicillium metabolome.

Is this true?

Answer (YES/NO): NO